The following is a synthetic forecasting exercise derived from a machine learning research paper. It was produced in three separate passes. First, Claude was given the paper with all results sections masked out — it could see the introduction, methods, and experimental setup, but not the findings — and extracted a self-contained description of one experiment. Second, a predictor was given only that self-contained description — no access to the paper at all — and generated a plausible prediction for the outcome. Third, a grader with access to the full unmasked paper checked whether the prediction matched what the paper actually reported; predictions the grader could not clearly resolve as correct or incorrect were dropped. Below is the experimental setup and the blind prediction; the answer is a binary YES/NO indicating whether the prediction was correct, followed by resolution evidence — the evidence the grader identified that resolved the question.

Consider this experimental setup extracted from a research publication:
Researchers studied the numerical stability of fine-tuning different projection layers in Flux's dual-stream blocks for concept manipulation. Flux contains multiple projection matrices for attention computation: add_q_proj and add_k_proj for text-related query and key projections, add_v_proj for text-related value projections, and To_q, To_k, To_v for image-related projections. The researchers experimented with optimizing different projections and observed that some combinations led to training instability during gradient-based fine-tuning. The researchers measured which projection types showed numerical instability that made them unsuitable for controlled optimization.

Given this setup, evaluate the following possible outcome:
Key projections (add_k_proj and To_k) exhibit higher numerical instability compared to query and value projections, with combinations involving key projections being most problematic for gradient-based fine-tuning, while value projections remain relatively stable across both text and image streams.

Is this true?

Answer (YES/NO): NO